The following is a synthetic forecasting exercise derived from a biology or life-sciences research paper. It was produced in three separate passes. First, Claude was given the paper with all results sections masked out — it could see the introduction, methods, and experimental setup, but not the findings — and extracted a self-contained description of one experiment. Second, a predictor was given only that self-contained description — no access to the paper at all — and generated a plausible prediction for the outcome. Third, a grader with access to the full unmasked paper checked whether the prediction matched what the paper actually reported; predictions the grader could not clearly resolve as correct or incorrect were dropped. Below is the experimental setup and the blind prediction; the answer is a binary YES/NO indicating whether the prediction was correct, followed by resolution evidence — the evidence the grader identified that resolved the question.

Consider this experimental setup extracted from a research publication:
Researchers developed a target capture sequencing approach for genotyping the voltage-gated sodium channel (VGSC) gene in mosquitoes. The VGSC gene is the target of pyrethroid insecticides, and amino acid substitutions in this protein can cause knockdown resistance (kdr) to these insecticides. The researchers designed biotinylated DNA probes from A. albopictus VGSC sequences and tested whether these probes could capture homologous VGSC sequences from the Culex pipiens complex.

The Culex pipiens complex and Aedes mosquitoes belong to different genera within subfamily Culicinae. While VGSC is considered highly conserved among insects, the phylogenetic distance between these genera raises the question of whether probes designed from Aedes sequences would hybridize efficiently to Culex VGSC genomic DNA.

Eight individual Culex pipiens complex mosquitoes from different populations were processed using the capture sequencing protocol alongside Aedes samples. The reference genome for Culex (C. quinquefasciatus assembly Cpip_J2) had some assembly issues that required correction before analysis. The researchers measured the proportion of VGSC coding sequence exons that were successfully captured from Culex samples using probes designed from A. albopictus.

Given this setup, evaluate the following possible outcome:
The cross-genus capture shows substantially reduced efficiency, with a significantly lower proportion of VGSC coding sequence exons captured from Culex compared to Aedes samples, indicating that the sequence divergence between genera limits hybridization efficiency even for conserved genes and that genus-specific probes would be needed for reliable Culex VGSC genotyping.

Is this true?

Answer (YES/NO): NO